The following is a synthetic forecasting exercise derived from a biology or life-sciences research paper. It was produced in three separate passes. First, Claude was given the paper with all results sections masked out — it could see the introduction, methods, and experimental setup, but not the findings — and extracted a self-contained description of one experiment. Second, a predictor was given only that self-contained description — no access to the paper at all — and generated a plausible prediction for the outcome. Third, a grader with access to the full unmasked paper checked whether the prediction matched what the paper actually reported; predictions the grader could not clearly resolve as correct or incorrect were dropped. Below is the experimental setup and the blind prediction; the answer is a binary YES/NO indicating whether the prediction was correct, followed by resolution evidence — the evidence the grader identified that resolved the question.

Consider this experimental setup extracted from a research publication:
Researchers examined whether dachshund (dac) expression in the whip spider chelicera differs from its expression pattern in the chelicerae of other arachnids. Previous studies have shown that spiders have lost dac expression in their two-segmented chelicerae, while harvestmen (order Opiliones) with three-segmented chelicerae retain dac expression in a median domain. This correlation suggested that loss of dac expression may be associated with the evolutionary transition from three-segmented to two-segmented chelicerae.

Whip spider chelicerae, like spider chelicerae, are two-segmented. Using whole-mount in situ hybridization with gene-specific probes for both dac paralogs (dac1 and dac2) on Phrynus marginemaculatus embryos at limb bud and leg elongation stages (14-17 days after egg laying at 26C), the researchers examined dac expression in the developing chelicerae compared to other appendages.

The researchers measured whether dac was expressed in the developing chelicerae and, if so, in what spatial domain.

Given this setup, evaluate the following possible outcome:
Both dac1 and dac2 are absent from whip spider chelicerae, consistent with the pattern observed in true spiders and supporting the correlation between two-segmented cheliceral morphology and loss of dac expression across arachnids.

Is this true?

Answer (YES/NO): NO